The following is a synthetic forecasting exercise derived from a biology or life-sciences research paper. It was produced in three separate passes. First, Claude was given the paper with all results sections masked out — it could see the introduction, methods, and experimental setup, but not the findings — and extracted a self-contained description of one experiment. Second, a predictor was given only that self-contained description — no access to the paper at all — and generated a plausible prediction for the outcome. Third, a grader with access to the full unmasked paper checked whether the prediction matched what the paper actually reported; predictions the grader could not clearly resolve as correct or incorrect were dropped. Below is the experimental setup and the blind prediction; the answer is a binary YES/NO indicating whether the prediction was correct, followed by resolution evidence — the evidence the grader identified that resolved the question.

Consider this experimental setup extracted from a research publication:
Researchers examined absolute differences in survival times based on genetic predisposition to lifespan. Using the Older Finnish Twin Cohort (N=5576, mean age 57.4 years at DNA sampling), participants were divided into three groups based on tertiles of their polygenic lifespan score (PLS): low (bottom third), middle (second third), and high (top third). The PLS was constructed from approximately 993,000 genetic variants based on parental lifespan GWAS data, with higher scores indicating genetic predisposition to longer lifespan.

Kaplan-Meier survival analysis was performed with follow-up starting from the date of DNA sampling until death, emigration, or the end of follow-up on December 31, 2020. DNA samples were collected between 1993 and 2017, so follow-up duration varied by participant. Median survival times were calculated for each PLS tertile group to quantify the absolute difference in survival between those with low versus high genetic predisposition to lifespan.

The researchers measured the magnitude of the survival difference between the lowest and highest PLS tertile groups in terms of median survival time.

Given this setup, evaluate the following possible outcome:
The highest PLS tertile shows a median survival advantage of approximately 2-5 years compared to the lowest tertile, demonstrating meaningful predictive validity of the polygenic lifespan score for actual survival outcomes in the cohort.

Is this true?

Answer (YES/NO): YES